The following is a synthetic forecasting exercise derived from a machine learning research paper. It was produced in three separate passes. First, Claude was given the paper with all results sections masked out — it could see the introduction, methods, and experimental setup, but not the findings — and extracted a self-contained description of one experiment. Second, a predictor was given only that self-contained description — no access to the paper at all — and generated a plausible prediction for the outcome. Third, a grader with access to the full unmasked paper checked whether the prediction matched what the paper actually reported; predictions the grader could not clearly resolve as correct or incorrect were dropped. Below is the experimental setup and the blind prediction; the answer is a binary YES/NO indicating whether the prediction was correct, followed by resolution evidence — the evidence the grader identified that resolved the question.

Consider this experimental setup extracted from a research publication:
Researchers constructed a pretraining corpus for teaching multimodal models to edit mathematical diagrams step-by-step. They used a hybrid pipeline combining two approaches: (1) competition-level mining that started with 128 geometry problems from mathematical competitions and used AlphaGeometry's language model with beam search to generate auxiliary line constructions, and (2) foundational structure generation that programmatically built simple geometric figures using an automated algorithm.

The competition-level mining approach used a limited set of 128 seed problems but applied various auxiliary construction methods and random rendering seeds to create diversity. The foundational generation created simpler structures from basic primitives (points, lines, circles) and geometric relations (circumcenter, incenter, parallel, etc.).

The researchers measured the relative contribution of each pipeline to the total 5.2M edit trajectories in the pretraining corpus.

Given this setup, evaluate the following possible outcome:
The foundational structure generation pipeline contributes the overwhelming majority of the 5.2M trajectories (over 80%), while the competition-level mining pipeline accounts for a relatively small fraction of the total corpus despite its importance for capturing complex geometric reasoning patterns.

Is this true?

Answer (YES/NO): NO